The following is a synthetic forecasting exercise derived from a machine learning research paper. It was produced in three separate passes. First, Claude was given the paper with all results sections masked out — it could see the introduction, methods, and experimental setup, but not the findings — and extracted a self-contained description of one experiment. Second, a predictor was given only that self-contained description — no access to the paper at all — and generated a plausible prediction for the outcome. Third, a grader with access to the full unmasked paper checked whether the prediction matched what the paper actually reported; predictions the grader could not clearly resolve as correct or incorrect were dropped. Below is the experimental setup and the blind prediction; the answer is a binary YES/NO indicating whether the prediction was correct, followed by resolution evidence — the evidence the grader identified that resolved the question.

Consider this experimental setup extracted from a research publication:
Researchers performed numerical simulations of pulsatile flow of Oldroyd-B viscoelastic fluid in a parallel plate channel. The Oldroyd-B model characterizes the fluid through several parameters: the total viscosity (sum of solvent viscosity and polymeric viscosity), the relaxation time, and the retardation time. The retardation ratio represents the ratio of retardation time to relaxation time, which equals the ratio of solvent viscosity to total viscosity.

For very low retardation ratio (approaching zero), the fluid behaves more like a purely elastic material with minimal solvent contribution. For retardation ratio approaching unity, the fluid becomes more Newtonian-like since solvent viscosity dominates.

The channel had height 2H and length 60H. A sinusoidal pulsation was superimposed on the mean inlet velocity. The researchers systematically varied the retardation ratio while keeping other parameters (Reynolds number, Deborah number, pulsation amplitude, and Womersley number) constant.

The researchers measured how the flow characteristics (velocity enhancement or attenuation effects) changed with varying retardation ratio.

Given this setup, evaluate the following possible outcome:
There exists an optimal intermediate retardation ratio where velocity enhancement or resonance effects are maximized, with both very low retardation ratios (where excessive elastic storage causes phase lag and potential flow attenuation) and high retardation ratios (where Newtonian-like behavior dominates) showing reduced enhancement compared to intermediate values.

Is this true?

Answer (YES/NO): NO